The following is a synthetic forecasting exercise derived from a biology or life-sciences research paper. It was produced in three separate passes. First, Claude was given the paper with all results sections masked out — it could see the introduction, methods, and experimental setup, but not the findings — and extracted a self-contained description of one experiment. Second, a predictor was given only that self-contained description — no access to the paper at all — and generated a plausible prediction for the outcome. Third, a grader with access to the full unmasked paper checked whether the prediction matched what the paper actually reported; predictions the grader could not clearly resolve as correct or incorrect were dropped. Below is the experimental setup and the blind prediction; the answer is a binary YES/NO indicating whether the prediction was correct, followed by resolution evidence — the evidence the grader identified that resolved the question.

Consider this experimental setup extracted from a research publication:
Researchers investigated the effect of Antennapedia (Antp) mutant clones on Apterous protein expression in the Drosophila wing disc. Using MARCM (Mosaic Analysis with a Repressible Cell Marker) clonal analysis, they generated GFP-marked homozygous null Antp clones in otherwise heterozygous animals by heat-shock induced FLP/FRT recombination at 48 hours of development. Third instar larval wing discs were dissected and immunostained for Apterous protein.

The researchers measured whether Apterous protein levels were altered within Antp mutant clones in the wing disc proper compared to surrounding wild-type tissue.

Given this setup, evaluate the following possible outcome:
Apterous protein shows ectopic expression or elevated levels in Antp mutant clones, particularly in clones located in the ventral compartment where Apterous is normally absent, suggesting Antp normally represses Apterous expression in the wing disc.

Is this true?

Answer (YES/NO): NO